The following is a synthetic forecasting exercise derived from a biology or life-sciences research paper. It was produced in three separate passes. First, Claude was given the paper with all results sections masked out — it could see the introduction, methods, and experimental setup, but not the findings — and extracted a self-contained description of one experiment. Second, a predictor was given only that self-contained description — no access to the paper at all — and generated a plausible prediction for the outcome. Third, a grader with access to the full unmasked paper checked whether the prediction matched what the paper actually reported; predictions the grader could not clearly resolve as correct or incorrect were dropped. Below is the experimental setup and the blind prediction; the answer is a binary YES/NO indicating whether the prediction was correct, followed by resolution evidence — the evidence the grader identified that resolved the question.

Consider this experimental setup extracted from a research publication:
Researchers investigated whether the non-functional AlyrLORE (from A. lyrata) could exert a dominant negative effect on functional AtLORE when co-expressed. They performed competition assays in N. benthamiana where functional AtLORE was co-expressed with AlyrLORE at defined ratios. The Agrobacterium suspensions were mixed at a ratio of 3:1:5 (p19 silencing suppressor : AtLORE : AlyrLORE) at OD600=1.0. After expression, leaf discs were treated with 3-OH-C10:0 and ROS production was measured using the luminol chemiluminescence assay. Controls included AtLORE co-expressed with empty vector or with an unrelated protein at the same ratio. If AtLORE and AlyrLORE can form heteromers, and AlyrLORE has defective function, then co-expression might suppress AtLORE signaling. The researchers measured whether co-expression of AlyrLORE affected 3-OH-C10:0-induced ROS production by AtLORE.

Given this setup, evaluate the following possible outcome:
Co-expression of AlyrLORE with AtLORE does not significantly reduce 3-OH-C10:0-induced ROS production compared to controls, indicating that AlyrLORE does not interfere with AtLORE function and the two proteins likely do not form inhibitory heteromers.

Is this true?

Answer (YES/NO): YES